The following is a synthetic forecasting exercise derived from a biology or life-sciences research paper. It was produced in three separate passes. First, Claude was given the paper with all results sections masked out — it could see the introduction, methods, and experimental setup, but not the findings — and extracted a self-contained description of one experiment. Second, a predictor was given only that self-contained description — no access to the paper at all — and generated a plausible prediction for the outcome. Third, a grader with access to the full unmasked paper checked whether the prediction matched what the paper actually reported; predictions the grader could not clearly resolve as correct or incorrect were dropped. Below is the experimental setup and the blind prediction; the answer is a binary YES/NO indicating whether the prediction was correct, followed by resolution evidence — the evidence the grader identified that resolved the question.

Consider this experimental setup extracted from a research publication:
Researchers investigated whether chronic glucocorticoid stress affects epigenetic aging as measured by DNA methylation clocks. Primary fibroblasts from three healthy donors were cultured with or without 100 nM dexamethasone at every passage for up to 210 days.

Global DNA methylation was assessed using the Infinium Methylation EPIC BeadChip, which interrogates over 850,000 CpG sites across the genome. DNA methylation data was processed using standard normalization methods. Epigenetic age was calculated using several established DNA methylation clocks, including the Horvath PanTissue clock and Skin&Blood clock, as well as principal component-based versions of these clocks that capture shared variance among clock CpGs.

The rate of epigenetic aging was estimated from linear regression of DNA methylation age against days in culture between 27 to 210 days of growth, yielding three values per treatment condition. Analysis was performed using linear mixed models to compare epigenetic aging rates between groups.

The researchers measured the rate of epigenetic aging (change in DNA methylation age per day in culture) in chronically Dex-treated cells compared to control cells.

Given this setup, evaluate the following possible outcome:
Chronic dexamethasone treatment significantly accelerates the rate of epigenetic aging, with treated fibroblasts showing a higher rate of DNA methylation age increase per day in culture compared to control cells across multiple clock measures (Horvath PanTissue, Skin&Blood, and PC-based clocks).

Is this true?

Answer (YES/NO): NO